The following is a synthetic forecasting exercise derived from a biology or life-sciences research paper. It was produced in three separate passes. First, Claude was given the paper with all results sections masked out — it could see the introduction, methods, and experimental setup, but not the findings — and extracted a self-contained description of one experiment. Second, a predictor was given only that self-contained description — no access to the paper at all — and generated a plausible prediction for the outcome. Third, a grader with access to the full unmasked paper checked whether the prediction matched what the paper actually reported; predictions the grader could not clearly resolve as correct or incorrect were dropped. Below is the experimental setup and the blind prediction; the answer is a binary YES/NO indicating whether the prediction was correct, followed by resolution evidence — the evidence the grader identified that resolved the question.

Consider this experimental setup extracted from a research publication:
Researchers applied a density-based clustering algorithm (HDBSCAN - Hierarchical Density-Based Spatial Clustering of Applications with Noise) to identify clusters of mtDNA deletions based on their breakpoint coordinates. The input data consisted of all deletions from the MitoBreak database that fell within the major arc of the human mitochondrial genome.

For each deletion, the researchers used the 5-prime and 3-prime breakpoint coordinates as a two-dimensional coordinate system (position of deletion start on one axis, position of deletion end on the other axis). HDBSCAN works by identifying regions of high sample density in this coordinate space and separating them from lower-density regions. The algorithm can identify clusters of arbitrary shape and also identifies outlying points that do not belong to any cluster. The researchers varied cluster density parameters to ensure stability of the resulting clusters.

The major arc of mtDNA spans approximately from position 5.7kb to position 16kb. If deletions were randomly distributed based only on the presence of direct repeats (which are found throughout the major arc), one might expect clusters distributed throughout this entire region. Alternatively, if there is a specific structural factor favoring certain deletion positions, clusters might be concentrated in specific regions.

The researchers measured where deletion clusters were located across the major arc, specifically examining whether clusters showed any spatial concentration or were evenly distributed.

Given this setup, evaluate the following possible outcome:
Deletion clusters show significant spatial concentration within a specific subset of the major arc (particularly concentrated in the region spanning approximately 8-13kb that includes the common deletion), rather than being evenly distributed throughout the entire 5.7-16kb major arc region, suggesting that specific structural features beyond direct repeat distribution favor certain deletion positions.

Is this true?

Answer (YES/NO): NO